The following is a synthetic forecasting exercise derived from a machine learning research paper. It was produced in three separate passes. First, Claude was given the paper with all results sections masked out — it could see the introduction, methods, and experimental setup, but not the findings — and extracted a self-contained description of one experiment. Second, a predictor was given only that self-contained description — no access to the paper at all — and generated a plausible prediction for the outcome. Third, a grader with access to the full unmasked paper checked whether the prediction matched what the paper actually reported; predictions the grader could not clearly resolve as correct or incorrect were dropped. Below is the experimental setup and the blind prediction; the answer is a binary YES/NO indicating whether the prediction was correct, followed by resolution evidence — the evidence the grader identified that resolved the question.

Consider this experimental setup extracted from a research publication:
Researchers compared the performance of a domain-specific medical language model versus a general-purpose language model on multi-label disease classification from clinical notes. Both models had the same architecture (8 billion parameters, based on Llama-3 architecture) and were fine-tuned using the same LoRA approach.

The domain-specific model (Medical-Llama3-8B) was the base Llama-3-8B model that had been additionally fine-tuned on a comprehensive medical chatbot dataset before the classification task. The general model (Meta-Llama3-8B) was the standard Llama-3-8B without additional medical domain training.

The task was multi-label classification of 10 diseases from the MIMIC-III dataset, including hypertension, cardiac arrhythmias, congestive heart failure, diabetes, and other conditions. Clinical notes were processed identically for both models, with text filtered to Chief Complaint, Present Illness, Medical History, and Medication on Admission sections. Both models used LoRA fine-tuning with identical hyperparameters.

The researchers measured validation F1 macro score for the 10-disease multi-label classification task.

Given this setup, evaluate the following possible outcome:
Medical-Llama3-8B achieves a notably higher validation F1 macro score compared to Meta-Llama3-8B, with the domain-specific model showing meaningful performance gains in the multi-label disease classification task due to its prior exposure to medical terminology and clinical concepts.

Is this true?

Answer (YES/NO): YES